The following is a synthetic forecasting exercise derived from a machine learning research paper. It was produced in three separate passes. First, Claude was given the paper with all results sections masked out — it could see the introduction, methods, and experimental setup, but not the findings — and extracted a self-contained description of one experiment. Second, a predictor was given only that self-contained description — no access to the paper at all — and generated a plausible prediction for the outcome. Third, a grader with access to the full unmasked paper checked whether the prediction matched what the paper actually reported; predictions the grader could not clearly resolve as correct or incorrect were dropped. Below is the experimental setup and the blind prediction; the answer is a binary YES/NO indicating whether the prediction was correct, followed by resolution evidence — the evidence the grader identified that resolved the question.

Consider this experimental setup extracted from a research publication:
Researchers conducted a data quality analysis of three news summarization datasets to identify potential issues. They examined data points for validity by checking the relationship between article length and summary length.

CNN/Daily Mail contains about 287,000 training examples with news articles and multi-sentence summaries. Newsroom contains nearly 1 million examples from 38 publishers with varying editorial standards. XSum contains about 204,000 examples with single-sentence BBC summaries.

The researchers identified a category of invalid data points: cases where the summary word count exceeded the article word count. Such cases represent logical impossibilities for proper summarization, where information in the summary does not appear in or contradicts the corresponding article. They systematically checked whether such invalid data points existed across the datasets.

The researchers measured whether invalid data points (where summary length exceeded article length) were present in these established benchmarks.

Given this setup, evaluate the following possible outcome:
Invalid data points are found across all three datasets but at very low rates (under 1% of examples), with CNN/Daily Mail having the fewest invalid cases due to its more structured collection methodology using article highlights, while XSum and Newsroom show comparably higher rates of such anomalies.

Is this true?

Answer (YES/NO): NO